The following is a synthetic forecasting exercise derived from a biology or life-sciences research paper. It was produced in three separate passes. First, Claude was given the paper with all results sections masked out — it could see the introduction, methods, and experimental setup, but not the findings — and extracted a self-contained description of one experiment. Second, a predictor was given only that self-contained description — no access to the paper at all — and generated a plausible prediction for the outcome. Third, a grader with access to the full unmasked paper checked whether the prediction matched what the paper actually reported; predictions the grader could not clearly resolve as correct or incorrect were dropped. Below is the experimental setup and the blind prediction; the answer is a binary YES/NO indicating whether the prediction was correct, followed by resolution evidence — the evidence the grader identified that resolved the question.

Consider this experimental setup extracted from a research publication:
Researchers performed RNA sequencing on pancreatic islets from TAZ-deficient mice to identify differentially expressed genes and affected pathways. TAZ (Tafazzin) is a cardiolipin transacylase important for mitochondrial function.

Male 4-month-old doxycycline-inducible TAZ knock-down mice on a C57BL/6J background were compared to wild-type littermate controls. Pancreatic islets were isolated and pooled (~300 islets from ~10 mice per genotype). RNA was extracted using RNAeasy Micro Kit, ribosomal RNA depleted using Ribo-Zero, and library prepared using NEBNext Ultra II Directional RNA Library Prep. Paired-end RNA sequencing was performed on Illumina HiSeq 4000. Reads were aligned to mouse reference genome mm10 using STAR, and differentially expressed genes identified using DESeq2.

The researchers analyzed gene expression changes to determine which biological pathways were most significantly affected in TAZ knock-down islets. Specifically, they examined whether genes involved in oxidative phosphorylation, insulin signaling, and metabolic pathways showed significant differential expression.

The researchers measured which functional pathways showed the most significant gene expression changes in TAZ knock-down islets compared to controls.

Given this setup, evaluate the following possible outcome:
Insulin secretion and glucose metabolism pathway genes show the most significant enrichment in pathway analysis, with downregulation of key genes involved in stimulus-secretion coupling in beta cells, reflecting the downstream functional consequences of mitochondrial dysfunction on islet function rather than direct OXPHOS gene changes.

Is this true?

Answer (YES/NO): NO